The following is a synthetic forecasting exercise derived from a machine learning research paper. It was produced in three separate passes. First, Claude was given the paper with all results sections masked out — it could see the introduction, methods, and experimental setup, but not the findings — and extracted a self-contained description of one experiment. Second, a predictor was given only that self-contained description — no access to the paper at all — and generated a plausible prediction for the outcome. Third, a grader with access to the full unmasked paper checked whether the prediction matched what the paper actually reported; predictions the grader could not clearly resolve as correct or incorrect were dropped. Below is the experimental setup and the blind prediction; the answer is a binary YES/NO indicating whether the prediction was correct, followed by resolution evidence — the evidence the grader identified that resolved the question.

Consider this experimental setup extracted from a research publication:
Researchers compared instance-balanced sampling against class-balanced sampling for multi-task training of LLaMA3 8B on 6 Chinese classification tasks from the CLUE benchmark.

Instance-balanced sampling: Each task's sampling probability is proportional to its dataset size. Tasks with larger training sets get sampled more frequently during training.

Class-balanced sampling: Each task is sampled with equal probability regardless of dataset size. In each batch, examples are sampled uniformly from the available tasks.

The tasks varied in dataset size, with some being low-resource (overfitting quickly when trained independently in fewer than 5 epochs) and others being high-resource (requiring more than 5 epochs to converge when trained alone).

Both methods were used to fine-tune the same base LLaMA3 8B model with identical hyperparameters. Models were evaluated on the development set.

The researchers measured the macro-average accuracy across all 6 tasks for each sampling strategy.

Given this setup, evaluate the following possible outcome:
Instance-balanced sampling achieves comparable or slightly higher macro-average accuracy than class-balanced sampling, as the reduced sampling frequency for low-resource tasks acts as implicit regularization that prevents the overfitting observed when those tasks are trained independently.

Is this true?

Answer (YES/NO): NO